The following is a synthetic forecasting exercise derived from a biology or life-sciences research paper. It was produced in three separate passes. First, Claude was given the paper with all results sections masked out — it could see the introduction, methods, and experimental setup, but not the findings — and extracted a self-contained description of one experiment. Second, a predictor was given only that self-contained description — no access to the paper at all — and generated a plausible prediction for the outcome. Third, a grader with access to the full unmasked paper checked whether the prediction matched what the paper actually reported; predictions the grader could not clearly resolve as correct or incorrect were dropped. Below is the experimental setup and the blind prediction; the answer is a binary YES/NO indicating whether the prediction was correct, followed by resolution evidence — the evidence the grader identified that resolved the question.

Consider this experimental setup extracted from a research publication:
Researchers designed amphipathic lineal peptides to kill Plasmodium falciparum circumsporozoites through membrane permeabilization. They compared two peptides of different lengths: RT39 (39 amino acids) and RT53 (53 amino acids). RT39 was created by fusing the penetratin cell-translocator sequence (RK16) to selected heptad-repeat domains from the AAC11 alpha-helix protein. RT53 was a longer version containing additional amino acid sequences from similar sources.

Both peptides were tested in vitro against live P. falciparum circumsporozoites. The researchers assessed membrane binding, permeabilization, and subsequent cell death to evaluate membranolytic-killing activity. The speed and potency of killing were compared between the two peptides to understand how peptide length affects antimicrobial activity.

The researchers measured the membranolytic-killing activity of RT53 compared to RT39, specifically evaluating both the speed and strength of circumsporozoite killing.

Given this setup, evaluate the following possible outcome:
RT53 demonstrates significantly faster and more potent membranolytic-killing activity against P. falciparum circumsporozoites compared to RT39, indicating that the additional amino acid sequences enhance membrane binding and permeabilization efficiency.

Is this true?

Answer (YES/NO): NO